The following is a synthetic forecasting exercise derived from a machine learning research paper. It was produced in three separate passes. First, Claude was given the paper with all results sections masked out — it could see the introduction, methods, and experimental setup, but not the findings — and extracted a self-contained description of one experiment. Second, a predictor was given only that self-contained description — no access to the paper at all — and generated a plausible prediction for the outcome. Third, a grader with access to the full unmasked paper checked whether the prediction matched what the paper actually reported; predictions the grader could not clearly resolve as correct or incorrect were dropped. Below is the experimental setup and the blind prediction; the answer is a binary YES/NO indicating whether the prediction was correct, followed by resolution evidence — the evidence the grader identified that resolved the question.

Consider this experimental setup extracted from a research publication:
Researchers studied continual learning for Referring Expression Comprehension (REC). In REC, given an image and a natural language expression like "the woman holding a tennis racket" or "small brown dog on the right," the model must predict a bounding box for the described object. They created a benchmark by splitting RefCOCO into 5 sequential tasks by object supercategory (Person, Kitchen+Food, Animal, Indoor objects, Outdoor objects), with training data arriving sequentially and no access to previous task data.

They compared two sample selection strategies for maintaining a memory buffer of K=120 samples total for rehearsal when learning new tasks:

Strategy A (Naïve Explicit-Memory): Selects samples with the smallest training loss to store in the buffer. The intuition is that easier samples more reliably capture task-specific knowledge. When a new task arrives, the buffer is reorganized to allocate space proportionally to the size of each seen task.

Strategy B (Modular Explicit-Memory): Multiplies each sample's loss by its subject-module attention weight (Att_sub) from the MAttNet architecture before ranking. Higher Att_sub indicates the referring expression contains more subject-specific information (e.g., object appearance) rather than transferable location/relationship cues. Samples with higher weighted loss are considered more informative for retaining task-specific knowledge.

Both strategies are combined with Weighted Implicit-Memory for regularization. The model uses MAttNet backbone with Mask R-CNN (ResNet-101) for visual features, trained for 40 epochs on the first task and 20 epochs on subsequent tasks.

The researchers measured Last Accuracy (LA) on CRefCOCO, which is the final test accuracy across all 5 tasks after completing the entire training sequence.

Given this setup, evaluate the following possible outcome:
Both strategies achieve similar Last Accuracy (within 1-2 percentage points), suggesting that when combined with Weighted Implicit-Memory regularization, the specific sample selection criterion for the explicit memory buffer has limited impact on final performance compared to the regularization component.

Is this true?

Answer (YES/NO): NO